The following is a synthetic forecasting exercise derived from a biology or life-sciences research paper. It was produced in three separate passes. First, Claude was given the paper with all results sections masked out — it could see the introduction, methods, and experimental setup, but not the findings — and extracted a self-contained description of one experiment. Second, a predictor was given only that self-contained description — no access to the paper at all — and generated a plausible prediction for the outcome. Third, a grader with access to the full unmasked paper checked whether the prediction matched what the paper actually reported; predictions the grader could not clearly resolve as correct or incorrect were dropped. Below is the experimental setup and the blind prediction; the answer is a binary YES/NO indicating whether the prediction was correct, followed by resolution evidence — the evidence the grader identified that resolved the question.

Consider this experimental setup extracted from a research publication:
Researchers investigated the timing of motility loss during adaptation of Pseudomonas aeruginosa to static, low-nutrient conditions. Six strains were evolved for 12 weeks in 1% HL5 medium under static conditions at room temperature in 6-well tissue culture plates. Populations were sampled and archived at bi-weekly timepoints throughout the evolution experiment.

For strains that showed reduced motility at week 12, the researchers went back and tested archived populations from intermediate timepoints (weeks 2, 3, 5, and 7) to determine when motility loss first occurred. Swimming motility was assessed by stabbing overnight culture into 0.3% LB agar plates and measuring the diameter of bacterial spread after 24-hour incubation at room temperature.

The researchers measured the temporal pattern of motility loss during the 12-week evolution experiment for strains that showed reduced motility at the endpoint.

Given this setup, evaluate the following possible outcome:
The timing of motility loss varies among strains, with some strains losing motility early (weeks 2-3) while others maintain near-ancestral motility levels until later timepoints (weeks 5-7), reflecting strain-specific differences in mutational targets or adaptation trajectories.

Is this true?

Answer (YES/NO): YES